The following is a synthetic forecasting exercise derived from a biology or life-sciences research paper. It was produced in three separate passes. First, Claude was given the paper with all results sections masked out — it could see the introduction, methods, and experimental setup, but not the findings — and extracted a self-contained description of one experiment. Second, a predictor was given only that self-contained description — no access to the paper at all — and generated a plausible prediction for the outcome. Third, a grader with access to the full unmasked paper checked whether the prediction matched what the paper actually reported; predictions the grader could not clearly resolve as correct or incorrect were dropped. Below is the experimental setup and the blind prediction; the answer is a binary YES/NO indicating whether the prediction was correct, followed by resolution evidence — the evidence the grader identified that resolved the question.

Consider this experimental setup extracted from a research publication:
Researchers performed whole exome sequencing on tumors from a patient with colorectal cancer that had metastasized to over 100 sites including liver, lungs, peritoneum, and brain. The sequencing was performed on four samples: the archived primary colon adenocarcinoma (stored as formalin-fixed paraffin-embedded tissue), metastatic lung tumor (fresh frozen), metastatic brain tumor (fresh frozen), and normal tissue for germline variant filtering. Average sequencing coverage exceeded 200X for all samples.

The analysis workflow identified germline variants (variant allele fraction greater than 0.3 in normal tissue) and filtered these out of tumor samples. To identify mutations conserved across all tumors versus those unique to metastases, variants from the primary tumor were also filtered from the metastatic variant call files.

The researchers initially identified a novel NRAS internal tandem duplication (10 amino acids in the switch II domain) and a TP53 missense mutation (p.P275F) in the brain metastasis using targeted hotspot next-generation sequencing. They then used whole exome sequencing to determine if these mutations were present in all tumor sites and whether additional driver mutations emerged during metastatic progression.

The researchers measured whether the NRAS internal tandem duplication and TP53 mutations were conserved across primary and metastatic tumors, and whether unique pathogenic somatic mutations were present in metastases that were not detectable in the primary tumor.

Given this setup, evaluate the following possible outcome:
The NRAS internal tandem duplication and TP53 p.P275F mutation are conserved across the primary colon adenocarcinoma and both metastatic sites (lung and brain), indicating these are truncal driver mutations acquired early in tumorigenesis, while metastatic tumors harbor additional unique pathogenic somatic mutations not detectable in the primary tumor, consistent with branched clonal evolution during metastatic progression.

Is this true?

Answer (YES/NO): NO